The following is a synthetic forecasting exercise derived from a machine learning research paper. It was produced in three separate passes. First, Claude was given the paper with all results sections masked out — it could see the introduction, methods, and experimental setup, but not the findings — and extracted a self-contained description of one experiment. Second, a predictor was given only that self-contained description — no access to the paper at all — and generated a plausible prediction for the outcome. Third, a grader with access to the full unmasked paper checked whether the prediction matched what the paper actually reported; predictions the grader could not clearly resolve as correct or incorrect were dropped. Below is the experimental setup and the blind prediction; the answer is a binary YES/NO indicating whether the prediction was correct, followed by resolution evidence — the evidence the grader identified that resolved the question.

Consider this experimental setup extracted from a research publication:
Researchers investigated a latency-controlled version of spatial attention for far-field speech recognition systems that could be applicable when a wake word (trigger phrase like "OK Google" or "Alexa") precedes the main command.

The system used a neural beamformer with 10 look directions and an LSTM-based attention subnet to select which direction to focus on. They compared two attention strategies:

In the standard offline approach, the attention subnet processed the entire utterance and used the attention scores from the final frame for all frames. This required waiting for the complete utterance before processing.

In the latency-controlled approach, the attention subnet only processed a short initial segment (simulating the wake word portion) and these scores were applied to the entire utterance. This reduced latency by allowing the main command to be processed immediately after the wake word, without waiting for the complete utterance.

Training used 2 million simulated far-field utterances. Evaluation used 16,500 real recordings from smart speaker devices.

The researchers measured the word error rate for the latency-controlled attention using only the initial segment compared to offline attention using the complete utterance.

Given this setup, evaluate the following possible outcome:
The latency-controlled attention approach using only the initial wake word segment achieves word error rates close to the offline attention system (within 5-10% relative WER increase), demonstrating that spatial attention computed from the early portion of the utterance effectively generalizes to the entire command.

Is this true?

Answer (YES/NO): YES